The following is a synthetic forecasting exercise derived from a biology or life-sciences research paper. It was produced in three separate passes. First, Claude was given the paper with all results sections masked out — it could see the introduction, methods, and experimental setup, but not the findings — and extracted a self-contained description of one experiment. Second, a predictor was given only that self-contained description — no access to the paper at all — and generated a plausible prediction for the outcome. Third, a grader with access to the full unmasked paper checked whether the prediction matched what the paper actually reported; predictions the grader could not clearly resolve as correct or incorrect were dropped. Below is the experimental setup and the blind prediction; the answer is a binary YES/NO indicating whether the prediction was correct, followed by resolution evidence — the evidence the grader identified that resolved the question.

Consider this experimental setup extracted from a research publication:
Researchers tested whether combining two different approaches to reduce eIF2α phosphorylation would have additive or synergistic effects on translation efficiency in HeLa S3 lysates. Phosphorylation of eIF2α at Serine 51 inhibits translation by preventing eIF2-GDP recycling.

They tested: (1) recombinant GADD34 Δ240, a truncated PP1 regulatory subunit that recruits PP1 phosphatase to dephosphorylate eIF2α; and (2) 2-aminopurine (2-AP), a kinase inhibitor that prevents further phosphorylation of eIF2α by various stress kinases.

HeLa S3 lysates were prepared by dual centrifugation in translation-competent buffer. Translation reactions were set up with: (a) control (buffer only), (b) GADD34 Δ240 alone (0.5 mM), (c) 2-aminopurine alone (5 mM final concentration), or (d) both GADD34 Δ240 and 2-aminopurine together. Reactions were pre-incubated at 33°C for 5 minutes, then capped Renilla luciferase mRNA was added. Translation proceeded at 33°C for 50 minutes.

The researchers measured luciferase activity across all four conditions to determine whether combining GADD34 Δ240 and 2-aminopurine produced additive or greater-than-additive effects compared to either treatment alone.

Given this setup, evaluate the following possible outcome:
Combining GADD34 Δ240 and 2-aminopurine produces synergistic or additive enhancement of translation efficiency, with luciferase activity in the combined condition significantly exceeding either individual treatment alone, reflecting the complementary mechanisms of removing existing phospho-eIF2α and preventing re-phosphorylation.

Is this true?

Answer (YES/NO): YES